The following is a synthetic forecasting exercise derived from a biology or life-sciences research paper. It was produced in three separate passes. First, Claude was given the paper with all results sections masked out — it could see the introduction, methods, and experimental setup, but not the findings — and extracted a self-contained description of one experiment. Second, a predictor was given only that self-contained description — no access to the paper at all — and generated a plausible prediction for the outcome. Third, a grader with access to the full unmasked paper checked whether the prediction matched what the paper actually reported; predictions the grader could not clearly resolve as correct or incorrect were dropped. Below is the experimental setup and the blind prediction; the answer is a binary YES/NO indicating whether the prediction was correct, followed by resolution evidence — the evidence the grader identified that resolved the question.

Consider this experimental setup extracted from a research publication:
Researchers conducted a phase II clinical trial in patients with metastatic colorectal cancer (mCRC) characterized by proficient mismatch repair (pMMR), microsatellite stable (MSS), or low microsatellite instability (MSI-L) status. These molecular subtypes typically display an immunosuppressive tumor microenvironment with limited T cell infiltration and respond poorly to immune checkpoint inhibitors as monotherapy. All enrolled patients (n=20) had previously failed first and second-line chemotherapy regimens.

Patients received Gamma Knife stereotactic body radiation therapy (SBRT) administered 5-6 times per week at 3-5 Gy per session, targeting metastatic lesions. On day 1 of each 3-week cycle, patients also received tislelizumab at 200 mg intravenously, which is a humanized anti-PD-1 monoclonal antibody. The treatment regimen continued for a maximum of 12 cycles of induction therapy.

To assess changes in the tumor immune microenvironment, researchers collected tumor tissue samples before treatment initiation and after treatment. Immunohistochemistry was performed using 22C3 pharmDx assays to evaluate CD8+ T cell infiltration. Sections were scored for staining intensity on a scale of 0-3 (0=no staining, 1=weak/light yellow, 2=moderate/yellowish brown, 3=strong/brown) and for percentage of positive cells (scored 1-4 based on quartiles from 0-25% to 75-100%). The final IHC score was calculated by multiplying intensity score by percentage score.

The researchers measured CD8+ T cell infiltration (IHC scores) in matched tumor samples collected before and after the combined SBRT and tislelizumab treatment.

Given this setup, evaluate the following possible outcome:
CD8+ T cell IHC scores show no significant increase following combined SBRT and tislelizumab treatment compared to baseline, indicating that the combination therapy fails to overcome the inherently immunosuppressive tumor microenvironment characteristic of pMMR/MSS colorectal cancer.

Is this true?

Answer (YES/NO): NO